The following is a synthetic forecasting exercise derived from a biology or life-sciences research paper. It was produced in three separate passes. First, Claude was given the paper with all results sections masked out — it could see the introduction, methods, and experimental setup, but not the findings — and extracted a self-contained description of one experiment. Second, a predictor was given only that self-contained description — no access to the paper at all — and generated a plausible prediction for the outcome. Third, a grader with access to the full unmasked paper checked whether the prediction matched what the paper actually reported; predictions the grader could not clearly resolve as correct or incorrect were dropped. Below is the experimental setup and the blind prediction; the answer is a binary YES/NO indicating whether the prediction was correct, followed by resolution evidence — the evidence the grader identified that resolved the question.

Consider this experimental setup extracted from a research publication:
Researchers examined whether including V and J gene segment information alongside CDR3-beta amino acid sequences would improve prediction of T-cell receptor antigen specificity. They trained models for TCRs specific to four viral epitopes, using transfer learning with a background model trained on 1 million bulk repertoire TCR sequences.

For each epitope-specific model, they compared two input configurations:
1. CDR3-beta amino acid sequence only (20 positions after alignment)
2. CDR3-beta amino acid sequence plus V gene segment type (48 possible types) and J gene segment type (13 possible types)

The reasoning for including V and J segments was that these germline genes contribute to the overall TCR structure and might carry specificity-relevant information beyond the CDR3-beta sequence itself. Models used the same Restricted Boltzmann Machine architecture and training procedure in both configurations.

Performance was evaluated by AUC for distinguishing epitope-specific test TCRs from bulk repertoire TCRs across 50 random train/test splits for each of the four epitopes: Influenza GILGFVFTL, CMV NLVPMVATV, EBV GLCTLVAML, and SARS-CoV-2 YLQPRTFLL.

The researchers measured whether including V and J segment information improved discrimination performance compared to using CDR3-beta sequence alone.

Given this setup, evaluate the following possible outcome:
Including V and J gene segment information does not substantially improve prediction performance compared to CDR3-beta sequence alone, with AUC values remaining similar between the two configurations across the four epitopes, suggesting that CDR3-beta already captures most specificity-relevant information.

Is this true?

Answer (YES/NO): NO